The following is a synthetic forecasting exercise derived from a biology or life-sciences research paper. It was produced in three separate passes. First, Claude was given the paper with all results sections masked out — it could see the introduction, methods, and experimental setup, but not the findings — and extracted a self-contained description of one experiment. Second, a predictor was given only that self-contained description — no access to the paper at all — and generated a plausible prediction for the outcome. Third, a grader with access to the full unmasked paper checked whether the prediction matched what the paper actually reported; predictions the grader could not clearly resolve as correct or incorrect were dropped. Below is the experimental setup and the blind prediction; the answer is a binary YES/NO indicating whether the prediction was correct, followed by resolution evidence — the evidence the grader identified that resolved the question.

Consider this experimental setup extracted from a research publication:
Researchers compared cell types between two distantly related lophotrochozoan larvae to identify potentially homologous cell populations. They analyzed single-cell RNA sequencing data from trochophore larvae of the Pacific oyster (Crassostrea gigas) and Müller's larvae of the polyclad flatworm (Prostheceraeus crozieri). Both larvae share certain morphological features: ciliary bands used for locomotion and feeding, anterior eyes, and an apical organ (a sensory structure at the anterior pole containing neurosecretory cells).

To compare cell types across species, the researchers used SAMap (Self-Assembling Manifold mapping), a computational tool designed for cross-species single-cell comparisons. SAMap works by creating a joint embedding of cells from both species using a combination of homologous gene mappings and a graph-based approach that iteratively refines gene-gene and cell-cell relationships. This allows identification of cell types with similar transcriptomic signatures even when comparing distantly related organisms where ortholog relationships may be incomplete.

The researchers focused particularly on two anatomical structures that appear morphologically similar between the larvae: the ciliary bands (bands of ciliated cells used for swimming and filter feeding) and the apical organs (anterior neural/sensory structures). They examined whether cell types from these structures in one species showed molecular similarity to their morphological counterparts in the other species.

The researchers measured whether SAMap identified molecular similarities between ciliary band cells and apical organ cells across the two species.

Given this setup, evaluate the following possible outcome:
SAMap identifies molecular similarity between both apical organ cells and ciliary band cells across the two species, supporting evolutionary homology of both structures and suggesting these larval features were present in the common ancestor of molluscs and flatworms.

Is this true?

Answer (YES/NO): YES